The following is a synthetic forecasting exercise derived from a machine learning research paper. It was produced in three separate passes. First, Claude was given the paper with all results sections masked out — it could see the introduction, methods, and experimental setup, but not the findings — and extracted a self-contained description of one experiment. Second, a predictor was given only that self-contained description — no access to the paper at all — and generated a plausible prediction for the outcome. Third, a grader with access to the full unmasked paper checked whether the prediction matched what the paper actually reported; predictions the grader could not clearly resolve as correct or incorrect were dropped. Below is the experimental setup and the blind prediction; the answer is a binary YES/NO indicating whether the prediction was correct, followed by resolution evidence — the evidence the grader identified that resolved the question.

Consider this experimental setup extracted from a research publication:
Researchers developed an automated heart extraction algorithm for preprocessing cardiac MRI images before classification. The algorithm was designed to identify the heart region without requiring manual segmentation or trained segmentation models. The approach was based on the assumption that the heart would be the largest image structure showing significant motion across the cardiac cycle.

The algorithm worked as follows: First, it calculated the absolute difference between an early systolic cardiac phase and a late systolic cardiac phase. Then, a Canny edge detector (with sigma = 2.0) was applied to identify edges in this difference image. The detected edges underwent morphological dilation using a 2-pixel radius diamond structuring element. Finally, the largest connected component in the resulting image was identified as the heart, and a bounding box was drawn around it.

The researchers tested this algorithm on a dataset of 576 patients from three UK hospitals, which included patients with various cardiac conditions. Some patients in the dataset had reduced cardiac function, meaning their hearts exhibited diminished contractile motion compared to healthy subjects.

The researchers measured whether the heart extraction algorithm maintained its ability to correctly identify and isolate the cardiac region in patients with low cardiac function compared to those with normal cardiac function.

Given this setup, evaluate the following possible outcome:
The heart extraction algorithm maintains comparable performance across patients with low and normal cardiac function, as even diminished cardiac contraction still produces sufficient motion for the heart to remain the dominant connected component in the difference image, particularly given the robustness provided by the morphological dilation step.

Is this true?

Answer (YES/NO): YES